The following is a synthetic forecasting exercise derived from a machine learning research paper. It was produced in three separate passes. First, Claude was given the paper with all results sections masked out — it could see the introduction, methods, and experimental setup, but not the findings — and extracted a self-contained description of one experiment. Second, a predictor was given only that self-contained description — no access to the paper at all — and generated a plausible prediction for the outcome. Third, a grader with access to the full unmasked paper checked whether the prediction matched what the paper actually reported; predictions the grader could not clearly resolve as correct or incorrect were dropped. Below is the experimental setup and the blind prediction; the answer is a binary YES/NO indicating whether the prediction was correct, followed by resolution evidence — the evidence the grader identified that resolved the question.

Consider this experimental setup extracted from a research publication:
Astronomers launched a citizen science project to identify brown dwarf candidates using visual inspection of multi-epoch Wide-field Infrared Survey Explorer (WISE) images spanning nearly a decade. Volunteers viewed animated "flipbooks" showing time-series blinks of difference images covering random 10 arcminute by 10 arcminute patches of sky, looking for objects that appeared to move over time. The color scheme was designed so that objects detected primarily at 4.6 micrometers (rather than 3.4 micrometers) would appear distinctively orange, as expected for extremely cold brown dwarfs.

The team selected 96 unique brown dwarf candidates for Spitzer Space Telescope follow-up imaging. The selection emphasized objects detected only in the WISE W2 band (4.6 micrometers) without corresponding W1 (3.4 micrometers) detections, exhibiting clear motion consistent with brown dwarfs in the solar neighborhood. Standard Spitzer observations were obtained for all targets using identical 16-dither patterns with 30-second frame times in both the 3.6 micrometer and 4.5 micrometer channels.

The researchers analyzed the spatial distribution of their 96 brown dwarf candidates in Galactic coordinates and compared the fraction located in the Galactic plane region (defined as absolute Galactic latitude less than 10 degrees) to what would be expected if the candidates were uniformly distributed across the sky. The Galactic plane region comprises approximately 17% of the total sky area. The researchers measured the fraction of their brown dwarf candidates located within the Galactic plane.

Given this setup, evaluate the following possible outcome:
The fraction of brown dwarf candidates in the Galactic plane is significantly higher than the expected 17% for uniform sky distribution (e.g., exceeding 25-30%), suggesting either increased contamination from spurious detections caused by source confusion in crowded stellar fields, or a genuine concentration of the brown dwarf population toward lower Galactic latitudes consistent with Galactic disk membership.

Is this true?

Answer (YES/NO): NO